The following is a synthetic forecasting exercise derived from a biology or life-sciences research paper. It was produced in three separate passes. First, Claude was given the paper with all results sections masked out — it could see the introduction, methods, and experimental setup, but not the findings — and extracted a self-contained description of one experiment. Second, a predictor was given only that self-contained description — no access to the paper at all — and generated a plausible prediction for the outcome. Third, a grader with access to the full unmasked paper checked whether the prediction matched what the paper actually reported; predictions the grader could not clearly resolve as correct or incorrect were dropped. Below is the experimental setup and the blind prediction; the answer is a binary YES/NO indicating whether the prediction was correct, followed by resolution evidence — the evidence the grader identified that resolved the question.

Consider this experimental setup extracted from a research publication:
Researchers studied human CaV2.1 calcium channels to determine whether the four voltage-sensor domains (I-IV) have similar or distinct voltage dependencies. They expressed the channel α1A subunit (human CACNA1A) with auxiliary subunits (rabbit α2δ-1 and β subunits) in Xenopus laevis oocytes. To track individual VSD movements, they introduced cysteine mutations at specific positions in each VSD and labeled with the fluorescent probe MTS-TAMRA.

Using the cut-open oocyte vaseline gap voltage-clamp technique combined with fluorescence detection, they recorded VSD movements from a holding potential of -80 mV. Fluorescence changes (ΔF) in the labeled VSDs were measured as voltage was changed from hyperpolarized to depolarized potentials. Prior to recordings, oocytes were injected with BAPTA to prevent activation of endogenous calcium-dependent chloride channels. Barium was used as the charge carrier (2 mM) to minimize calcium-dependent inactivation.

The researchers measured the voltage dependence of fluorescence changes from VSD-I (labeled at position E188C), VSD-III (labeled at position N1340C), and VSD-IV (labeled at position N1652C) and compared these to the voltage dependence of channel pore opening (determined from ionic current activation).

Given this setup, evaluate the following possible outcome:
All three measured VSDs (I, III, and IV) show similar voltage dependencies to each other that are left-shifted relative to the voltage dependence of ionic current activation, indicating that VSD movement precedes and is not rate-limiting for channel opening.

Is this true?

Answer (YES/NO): NO